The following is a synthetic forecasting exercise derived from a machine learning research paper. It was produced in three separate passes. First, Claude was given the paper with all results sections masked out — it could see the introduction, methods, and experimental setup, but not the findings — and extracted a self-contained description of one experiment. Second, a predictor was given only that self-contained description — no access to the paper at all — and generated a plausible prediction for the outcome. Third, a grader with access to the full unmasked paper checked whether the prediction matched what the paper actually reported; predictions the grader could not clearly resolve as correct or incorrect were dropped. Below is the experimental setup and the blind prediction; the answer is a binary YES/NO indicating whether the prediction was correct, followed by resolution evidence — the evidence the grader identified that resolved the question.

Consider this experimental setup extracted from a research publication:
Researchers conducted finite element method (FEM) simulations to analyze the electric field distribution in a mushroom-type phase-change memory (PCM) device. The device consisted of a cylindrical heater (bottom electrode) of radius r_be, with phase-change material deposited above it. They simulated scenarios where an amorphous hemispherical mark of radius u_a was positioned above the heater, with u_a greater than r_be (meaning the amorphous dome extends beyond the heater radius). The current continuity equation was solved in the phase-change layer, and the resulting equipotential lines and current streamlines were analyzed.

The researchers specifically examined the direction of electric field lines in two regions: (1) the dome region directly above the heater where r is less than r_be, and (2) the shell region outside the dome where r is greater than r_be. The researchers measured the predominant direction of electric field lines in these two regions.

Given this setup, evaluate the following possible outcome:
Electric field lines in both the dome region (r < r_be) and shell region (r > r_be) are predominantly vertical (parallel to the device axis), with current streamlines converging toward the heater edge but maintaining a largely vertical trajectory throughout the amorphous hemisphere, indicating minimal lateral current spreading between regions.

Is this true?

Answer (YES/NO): NO